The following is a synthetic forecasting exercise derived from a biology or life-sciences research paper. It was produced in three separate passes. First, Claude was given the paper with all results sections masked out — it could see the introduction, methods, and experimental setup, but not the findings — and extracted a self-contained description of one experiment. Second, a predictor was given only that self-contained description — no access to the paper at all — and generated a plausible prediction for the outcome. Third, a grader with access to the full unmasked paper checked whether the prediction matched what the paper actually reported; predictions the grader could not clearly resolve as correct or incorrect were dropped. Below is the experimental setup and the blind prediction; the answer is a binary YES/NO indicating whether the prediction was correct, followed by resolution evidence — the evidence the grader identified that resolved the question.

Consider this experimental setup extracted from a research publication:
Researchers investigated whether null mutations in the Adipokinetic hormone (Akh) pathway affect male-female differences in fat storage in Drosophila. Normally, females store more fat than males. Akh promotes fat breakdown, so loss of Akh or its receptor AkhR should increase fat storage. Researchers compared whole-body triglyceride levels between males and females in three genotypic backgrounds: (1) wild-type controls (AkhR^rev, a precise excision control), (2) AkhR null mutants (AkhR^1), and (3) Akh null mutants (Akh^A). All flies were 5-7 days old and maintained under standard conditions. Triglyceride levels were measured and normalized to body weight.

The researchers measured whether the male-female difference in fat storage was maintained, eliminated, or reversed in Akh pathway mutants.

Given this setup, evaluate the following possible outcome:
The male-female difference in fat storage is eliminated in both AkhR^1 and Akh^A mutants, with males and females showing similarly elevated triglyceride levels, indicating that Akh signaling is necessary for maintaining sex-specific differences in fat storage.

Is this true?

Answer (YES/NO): NO